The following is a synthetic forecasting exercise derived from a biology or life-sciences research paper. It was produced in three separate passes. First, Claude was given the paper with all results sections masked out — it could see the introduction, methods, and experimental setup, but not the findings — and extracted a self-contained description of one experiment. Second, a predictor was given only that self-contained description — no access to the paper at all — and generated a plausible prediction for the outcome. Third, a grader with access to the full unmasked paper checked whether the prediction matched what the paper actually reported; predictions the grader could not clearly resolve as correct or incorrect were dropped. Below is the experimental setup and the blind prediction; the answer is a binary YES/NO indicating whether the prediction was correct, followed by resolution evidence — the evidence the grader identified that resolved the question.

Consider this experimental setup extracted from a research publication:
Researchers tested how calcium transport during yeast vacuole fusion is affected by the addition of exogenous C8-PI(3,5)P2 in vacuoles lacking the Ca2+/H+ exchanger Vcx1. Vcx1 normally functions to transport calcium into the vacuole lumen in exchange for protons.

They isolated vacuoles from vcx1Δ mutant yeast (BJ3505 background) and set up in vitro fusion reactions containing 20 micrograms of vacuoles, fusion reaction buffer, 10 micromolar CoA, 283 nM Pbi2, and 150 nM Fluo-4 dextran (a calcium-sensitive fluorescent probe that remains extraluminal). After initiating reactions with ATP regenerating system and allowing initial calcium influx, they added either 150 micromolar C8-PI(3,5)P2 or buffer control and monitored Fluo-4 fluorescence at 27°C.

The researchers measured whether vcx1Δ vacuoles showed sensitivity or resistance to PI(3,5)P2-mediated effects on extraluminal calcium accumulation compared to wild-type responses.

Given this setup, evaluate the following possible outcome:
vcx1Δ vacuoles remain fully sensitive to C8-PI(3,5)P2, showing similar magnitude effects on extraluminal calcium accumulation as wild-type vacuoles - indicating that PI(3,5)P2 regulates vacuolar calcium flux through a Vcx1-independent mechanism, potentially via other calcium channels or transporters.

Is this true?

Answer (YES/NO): YES